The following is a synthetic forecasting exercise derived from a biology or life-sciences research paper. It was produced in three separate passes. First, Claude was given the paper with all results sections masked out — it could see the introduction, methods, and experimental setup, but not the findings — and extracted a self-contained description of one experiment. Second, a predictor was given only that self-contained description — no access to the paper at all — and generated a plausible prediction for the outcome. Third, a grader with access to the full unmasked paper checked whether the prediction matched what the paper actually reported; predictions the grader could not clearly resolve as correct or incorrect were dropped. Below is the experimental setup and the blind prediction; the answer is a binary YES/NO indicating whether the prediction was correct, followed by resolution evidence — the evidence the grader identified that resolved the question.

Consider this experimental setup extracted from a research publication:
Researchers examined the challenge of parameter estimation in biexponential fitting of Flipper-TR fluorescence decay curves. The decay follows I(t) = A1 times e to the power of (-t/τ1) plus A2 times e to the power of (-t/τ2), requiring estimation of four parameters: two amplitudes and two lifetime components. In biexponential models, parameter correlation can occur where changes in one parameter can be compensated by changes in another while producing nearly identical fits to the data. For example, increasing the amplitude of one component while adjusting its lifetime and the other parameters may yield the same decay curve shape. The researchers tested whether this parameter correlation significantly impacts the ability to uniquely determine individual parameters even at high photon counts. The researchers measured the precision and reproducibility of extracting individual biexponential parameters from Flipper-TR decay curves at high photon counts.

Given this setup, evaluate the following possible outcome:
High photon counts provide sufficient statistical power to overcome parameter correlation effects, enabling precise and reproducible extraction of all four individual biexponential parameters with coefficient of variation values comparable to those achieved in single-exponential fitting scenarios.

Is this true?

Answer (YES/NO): NO